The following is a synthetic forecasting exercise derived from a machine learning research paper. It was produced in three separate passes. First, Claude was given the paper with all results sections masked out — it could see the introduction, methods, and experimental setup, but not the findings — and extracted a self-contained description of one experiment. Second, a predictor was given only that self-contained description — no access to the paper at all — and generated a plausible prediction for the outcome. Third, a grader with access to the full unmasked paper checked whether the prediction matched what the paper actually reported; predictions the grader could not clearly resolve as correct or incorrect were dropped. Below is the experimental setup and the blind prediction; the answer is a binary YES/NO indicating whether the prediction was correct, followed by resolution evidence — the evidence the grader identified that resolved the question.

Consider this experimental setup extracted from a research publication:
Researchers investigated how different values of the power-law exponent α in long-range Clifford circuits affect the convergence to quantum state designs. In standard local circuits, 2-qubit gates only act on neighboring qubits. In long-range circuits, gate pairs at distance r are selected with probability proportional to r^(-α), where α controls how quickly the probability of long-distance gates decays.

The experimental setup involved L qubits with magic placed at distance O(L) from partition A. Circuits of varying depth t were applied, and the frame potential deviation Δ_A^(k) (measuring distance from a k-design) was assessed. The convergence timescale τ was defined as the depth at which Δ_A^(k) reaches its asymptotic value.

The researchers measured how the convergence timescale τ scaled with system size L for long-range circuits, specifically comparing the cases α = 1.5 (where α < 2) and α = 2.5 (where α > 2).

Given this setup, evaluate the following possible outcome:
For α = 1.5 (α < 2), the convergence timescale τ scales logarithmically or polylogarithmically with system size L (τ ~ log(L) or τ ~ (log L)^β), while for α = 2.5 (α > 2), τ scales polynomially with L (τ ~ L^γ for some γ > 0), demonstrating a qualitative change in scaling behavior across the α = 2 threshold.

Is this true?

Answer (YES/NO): NO